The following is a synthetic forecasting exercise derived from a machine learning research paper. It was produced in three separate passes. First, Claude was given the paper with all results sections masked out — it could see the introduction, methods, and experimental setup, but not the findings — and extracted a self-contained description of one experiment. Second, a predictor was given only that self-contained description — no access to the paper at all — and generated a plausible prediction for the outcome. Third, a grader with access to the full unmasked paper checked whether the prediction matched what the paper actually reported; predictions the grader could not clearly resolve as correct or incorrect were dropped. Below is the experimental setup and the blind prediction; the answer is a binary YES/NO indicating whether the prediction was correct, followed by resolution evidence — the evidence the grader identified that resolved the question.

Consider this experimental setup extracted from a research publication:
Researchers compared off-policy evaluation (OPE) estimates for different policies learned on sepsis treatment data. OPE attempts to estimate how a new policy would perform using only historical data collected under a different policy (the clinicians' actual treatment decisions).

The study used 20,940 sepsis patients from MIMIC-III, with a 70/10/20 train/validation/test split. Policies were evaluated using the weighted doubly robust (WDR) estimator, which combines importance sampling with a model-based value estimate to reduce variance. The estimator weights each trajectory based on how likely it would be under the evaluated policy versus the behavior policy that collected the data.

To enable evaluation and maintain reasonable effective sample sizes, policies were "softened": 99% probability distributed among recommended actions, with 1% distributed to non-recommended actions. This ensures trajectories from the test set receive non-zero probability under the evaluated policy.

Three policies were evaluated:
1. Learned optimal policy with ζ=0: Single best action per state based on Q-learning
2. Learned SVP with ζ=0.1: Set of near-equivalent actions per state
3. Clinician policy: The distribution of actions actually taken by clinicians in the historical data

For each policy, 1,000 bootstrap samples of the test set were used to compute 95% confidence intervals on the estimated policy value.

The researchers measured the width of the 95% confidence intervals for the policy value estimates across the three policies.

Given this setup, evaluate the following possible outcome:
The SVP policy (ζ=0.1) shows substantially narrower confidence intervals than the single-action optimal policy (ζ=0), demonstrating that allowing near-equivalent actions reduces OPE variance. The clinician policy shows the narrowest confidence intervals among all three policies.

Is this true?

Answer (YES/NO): NO